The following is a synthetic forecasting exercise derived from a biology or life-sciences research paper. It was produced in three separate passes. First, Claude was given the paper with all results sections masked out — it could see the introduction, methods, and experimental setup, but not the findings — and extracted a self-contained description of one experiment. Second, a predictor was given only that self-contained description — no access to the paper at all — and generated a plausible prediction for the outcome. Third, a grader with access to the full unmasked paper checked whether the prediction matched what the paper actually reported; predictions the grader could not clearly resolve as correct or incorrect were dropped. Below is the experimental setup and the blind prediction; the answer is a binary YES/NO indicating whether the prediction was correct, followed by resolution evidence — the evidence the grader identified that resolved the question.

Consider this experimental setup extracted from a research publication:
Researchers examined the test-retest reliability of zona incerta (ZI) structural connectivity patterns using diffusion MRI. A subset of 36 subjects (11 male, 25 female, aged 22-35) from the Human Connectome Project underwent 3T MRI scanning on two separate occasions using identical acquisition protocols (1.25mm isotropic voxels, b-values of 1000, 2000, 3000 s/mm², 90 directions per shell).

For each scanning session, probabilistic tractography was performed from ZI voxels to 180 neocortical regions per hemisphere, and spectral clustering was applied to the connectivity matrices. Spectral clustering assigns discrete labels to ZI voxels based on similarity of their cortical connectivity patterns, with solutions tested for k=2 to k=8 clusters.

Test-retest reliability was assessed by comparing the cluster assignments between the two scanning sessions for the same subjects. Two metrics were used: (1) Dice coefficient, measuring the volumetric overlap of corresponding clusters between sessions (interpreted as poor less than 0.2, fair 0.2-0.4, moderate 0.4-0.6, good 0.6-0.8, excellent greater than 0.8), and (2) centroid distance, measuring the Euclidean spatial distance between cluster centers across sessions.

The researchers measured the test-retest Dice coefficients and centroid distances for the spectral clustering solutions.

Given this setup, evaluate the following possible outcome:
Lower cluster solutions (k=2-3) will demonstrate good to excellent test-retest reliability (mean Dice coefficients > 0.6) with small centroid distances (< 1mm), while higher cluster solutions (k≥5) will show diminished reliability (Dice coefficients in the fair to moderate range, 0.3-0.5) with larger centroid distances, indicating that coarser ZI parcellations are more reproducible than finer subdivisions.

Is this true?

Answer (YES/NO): NO